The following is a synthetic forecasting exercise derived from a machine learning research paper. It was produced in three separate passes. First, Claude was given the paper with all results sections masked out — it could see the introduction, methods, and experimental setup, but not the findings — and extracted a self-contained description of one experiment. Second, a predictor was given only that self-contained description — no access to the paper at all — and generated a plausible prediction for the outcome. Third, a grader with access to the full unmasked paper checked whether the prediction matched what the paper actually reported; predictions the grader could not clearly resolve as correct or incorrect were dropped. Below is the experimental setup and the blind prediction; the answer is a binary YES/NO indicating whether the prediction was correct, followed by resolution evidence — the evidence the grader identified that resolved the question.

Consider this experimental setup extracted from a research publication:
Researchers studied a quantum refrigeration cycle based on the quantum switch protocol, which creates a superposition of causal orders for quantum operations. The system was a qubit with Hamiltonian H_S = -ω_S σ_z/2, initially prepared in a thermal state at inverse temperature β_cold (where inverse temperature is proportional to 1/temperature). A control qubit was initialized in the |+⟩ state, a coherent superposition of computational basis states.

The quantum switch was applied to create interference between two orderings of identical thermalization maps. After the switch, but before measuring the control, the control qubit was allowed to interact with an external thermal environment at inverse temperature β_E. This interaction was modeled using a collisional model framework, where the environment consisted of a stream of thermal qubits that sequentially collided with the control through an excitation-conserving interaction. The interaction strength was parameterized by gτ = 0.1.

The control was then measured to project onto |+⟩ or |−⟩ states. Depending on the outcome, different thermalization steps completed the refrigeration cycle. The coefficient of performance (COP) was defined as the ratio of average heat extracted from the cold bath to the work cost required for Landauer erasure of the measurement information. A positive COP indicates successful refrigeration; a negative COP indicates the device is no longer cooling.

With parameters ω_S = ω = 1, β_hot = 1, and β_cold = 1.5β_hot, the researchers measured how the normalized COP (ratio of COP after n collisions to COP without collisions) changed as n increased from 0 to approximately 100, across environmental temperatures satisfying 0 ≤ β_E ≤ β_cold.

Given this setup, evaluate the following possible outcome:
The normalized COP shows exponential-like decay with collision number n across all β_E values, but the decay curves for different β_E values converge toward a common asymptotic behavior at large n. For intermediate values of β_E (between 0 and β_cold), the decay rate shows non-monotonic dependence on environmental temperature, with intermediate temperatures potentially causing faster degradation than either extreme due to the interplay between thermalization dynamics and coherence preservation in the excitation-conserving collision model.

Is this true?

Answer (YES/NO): NO